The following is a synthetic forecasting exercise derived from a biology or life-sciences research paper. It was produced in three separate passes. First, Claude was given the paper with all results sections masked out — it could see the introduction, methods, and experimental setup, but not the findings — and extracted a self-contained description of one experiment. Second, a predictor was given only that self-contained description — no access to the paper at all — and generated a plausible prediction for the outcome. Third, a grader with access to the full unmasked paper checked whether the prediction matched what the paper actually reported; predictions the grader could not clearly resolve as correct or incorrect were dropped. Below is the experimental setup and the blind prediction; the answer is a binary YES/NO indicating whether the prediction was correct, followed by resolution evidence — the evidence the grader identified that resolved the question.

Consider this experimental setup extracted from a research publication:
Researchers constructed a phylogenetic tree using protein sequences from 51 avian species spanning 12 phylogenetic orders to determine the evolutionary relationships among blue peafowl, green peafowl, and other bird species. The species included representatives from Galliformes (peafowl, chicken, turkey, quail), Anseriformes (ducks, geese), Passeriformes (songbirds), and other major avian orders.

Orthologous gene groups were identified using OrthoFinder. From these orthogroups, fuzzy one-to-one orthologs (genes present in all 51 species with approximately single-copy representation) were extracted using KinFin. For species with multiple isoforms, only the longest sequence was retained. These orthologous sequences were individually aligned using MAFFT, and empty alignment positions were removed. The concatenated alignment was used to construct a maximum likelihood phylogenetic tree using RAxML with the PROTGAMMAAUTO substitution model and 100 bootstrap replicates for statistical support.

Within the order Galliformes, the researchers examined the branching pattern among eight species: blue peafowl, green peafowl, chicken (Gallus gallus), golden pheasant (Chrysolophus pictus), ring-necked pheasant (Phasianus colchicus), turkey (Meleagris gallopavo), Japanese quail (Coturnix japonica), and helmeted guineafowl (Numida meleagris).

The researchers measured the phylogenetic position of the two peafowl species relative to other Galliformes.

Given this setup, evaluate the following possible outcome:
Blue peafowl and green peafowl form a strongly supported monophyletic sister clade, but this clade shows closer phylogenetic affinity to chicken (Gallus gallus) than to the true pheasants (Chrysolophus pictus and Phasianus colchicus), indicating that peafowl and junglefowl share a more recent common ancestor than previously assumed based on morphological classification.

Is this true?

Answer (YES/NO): NO